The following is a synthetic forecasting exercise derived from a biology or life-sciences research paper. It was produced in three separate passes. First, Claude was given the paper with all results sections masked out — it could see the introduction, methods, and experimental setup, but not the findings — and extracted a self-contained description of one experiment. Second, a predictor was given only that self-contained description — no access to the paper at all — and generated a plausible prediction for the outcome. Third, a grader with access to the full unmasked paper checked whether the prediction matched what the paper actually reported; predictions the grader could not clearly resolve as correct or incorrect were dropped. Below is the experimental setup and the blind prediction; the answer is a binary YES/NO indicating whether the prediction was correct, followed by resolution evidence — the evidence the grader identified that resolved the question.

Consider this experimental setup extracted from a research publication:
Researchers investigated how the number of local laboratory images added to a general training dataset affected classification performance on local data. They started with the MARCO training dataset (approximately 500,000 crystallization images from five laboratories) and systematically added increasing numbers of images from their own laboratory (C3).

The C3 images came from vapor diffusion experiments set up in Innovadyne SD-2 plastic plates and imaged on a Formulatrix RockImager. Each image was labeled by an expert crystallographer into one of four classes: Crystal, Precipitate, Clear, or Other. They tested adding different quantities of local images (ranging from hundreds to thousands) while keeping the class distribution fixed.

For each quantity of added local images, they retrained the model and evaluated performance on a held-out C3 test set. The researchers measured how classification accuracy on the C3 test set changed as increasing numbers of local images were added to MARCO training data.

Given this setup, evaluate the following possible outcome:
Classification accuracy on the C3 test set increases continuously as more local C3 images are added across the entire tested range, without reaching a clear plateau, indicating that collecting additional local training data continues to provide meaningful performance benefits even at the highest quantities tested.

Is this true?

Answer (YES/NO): NO